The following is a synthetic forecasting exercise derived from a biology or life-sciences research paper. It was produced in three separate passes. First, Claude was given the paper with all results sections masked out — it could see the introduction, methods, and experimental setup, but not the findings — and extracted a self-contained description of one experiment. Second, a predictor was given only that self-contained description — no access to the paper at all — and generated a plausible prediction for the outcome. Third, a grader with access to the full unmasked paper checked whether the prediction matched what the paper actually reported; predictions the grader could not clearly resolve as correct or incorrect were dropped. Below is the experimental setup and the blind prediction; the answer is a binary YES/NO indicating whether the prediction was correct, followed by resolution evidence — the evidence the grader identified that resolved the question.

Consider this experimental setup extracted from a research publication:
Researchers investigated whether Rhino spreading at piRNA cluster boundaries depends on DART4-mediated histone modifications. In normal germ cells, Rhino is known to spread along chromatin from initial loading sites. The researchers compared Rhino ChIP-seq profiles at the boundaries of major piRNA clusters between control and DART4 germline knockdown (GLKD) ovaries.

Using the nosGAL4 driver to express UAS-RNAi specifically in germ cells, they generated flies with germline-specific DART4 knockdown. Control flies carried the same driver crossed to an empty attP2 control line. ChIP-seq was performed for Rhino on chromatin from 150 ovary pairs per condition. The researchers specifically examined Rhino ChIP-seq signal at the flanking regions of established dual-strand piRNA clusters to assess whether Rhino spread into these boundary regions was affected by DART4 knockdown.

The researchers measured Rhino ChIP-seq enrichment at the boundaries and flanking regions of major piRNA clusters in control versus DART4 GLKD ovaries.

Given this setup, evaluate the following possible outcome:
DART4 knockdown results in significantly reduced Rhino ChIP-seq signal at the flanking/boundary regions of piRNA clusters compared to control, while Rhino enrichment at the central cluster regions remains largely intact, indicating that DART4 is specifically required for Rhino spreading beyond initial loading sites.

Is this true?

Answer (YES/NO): NO